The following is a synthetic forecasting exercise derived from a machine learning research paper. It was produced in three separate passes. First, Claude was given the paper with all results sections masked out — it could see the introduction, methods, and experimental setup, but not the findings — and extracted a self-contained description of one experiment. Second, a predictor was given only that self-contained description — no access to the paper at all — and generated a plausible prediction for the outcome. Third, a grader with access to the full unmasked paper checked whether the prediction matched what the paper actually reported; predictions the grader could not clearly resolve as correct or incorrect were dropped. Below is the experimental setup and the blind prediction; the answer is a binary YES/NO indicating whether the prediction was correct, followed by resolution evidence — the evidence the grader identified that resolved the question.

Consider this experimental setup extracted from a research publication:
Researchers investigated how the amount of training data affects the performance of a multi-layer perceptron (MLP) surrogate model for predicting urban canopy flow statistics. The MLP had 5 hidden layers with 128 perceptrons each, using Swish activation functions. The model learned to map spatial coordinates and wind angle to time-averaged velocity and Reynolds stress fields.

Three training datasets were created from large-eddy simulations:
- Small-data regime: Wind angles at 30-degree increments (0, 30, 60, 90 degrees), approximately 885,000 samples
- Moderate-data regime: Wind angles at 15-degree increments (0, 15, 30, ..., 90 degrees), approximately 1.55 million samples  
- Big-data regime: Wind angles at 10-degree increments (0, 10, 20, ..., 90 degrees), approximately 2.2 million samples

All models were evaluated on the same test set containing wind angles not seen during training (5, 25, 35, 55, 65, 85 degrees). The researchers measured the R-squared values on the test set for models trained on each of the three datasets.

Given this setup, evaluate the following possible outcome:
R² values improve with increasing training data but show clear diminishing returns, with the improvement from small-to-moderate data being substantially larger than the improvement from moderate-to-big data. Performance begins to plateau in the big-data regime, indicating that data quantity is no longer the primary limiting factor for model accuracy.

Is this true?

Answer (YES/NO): YES